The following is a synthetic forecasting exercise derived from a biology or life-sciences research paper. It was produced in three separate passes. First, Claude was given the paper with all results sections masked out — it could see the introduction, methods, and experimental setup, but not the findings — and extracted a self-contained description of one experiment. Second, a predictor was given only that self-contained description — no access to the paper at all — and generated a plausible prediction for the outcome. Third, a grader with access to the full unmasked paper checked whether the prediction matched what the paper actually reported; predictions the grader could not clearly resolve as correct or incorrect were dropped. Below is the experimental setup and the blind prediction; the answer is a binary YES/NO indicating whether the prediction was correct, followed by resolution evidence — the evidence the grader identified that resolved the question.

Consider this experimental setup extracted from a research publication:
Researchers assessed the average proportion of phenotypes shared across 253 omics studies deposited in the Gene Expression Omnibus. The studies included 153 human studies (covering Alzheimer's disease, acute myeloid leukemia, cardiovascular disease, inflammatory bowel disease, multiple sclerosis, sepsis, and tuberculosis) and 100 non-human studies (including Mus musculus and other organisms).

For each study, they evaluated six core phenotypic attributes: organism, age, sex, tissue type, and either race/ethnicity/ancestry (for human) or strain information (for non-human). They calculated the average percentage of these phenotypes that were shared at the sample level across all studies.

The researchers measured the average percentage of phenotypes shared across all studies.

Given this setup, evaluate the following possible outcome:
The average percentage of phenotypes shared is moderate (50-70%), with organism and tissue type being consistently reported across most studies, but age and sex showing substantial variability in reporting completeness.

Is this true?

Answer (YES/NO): NO